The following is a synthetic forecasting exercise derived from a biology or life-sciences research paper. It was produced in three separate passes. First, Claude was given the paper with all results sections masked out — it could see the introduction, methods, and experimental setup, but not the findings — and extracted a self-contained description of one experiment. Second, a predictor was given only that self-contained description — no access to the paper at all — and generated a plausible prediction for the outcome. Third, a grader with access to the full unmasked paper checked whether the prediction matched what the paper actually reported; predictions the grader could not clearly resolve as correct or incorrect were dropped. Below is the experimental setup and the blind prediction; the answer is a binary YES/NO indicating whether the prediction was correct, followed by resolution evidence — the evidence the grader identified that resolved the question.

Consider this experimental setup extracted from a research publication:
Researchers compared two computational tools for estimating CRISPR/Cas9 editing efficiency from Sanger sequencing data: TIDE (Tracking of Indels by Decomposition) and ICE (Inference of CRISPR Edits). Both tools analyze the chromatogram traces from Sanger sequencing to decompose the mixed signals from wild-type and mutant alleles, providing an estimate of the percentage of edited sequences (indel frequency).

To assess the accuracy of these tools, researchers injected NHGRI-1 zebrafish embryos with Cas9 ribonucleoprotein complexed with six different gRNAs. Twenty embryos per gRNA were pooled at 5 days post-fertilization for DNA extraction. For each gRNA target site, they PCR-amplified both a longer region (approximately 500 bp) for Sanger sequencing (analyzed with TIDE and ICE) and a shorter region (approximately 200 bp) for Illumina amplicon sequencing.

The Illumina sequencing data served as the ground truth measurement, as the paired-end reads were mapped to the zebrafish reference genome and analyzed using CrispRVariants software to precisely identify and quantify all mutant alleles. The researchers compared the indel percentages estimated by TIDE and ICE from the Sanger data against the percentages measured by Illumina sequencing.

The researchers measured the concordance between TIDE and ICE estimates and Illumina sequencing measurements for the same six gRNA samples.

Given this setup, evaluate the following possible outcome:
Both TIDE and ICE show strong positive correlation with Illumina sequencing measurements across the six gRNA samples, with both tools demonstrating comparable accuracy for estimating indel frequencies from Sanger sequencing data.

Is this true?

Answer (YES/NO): NO